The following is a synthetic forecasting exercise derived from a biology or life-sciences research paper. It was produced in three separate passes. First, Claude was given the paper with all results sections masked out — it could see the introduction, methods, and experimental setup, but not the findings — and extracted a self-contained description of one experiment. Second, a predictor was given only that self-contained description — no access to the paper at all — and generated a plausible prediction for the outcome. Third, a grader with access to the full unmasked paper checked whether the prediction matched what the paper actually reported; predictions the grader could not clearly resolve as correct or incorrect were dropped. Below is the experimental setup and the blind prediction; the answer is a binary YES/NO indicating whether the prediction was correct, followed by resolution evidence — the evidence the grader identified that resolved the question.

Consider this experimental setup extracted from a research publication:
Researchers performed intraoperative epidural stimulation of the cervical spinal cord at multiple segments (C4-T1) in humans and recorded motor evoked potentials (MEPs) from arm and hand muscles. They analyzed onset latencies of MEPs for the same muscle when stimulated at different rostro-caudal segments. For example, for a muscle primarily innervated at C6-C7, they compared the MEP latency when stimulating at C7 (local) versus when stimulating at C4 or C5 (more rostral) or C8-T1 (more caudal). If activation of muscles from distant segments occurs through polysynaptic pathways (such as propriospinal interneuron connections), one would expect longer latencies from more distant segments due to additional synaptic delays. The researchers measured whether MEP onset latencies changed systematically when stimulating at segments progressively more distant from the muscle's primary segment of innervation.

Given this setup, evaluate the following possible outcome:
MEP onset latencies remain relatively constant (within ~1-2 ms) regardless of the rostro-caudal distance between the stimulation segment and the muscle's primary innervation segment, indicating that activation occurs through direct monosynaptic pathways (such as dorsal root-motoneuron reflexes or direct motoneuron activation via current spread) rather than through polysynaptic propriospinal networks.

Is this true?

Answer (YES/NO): NO